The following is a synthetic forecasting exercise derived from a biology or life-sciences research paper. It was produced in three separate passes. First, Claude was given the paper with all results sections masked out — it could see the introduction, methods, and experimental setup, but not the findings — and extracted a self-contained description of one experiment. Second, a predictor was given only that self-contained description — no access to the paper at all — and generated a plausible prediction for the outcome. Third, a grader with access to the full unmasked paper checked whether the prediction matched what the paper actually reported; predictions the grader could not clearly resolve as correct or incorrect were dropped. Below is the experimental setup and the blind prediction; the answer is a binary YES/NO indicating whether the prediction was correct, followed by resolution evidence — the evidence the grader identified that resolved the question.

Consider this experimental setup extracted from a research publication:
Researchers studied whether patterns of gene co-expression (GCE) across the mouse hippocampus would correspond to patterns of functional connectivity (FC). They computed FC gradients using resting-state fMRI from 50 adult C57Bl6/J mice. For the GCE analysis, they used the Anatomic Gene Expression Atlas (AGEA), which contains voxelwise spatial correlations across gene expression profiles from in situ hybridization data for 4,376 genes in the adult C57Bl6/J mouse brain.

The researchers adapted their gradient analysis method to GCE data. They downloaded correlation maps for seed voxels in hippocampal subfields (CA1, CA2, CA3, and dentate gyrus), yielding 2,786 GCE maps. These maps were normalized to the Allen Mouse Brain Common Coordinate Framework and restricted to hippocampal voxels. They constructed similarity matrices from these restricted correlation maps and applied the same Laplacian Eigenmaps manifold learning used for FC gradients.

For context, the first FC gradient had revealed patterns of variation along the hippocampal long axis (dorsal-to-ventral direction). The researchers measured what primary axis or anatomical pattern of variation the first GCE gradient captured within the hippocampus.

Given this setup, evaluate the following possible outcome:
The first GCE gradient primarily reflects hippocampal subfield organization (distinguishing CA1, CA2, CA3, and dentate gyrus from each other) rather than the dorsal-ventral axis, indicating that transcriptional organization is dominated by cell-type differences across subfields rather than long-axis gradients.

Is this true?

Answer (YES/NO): YES